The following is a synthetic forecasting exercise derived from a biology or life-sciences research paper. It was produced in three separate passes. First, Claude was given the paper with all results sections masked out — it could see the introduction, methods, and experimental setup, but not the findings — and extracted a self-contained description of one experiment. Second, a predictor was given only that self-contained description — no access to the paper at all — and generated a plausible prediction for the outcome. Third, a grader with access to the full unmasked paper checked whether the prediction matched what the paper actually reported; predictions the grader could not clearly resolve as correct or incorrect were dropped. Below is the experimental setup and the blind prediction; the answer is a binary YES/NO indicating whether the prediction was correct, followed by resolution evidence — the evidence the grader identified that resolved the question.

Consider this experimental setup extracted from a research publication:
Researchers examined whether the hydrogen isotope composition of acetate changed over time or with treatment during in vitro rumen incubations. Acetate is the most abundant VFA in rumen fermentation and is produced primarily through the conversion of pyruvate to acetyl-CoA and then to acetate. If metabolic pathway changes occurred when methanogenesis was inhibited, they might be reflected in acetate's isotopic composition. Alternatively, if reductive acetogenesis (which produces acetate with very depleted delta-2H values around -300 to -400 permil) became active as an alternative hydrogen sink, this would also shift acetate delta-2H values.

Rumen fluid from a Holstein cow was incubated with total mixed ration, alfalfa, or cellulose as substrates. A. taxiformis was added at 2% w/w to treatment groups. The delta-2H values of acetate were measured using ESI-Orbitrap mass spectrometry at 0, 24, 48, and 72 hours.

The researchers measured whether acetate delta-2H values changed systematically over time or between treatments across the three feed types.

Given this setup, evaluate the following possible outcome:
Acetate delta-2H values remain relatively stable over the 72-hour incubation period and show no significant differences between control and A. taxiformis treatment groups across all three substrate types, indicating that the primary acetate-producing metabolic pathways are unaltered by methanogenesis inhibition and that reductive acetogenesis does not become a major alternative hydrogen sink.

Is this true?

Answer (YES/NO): NO